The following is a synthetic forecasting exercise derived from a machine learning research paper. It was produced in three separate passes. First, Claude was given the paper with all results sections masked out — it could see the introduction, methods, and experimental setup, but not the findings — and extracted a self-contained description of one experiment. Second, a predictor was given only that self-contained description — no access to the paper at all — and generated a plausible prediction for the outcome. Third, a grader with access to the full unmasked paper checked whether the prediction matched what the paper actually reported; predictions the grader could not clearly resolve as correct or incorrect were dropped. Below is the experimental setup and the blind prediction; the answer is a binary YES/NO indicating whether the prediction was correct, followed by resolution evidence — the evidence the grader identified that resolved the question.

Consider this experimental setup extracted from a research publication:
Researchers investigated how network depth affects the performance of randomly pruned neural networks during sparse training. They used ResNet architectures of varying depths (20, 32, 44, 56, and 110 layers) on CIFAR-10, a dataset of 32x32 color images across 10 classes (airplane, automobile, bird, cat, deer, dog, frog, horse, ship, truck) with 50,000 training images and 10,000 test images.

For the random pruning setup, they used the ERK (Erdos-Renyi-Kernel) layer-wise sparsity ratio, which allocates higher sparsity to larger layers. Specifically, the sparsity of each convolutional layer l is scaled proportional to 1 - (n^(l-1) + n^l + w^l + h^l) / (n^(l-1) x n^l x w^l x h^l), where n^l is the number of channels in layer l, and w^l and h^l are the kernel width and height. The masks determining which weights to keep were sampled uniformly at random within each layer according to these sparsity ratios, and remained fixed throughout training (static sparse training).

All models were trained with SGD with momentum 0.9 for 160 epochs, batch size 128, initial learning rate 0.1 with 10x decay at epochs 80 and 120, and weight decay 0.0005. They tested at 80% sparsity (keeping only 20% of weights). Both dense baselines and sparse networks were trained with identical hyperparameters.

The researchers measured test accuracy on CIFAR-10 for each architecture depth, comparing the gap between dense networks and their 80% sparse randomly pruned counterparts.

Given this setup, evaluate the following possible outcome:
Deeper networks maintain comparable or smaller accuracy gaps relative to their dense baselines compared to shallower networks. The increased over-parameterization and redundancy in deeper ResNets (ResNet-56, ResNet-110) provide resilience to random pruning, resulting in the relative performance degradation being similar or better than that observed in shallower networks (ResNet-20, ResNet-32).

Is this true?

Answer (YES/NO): YES